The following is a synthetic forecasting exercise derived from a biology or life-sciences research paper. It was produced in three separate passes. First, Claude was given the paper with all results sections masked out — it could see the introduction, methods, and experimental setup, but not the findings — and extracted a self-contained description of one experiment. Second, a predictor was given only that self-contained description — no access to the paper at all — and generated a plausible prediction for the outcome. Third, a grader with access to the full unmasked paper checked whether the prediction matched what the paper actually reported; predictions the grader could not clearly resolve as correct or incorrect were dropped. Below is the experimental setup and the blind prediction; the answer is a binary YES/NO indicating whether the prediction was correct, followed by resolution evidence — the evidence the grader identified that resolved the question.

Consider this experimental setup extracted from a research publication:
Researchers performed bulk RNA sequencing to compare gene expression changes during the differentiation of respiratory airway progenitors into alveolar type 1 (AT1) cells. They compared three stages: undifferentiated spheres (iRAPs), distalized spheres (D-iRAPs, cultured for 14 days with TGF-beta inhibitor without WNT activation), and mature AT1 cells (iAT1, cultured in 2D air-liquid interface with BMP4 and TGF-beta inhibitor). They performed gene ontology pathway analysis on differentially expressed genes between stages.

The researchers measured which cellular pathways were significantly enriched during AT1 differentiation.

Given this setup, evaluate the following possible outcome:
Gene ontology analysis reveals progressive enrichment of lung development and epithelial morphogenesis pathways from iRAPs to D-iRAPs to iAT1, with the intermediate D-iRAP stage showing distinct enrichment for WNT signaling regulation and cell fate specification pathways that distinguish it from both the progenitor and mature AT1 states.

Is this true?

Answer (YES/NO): NO